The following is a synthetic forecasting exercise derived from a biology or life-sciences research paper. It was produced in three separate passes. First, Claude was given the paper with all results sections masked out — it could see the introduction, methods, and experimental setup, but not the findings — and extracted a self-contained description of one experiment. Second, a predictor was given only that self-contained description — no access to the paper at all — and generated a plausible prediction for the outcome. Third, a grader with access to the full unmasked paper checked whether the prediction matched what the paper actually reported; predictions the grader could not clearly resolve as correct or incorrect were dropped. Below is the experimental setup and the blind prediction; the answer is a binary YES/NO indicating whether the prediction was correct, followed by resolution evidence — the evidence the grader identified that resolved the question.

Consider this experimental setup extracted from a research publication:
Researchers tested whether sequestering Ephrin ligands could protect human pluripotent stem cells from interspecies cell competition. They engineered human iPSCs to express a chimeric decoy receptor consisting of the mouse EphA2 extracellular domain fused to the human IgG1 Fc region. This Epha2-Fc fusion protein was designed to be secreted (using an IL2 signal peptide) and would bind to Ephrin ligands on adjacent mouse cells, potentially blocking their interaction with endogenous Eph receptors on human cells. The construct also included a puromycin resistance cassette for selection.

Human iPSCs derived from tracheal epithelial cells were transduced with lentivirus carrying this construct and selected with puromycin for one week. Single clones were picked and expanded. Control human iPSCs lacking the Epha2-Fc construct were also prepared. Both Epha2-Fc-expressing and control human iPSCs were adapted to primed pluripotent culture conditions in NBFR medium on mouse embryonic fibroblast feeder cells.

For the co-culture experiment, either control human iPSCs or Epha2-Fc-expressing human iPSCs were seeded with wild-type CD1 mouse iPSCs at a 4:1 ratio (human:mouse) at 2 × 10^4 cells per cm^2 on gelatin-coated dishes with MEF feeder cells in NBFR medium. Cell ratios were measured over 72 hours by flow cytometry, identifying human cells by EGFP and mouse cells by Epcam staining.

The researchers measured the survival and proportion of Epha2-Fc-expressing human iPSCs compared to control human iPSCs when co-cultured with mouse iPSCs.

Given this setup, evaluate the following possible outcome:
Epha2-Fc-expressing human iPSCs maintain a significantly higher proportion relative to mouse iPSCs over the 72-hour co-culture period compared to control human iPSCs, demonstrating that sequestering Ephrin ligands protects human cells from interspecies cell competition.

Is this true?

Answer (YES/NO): YES